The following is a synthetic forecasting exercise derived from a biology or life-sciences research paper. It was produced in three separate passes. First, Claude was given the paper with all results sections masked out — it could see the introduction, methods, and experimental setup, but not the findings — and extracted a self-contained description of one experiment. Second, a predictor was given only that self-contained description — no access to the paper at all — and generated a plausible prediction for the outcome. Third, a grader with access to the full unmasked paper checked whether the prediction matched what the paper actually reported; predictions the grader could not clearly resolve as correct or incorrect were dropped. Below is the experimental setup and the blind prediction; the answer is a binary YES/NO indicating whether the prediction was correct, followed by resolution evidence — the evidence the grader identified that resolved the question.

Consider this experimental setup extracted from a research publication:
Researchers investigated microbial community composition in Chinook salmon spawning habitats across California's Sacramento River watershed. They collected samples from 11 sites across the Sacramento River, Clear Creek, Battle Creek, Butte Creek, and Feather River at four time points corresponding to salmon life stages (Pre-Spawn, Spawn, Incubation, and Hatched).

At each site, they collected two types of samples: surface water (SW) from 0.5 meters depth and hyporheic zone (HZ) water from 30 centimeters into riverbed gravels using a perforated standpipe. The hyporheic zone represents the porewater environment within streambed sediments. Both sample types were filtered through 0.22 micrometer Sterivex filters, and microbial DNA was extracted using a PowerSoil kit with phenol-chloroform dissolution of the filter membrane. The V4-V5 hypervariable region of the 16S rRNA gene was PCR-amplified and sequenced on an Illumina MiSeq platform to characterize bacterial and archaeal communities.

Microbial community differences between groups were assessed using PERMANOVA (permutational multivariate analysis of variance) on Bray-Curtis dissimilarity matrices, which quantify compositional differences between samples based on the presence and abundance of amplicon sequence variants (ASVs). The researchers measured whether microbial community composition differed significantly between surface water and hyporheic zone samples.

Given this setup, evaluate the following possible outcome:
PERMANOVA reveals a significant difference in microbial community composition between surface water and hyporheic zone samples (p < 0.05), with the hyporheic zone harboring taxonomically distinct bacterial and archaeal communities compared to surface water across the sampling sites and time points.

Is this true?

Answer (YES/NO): YES